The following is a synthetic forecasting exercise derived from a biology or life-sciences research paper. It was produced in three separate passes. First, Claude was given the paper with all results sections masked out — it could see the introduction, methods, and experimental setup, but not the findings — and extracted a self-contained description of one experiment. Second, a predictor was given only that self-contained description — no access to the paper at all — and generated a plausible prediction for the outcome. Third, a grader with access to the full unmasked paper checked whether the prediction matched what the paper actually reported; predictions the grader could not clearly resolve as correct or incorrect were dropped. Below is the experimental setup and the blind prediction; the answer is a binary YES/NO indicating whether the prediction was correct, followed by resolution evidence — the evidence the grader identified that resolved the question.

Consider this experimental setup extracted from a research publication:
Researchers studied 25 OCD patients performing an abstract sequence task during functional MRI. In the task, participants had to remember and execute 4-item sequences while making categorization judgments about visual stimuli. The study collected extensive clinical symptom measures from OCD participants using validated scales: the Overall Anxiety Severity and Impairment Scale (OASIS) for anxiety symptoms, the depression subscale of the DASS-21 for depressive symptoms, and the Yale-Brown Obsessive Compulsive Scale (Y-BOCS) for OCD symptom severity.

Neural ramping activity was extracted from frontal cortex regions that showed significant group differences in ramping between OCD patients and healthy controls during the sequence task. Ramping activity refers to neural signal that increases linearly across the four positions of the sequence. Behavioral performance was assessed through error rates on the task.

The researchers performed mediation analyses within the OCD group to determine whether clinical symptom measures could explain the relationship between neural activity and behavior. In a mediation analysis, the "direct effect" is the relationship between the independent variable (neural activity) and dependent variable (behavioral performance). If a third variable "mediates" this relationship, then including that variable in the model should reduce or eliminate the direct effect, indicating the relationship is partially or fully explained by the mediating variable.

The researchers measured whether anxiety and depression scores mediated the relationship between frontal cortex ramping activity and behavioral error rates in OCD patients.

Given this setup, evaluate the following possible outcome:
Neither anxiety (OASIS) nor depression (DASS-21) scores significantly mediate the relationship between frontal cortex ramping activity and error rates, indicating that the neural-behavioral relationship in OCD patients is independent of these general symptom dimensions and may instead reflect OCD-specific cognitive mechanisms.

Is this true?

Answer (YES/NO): NO